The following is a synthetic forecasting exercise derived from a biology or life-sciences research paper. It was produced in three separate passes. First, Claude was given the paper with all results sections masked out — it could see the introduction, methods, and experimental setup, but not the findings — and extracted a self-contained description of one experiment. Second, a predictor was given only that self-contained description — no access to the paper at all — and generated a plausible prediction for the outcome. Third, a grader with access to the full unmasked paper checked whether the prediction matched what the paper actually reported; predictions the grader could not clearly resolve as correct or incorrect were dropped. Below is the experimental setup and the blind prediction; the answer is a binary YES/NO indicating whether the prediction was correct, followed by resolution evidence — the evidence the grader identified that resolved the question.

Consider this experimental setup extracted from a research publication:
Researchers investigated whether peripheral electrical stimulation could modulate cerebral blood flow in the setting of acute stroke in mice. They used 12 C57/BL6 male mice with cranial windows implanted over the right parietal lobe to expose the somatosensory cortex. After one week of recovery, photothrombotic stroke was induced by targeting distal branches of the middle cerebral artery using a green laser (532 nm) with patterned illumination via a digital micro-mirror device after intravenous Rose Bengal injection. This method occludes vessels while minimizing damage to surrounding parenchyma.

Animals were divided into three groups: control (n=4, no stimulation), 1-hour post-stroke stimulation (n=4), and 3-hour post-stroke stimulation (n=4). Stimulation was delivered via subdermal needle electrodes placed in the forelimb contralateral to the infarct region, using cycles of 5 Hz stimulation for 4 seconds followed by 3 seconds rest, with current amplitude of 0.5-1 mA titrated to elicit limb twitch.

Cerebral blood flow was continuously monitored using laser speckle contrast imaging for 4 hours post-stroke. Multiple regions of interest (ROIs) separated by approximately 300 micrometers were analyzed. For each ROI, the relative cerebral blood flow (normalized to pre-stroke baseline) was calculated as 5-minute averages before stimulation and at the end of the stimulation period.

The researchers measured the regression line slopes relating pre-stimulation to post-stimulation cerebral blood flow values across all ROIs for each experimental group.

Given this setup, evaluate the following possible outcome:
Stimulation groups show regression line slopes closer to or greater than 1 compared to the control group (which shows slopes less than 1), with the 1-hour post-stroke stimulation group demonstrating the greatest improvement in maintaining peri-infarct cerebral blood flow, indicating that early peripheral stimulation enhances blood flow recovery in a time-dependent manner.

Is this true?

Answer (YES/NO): NO